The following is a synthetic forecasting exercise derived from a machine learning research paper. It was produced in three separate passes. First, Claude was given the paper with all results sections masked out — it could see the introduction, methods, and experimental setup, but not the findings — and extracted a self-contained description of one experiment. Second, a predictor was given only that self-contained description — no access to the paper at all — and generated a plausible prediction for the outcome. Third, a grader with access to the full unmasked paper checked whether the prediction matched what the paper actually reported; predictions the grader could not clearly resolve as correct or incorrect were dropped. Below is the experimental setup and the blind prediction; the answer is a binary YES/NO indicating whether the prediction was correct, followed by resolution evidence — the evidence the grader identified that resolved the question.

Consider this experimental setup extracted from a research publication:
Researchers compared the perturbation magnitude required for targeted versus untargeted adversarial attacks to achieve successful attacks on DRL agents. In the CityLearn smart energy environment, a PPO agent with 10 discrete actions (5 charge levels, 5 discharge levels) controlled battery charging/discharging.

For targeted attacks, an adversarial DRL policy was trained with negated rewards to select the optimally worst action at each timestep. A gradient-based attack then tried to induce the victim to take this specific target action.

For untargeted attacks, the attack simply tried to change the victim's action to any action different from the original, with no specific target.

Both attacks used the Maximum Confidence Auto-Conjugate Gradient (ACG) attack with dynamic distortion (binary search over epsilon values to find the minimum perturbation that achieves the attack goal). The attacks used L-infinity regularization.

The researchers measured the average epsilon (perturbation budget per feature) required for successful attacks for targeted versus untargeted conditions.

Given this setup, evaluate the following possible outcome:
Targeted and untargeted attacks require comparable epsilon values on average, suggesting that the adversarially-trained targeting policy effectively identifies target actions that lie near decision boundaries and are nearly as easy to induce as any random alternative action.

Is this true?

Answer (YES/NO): NO